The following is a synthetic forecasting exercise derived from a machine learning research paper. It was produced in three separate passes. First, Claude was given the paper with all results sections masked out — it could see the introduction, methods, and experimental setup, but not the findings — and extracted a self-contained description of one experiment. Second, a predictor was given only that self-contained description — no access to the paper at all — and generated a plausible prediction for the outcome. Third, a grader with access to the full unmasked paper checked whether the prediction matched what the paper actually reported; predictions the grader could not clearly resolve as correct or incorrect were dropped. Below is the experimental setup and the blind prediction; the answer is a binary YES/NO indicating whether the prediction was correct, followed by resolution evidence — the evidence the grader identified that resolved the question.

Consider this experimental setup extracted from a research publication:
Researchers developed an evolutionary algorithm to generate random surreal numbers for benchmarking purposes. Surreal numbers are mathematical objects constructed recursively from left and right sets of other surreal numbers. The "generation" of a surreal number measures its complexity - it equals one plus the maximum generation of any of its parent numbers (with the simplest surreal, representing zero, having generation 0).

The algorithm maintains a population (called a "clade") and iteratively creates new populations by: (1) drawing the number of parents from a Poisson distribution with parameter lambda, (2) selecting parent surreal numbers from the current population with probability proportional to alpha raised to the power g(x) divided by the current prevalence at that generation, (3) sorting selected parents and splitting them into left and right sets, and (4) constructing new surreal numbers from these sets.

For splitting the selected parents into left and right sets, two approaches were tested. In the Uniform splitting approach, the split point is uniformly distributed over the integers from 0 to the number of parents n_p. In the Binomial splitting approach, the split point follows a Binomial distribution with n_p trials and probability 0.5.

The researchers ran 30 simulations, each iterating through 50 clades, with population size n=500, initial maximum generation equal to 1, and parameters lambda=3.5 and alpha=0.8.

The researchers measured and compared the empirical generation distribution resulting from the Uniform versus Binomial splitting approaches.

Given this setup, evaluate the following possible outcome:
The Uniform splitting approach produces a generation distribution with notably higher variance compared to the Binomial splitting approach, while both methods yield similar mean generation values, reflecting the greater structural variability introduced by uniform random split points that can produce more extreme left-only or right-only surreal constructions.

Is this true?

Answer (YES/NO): NO